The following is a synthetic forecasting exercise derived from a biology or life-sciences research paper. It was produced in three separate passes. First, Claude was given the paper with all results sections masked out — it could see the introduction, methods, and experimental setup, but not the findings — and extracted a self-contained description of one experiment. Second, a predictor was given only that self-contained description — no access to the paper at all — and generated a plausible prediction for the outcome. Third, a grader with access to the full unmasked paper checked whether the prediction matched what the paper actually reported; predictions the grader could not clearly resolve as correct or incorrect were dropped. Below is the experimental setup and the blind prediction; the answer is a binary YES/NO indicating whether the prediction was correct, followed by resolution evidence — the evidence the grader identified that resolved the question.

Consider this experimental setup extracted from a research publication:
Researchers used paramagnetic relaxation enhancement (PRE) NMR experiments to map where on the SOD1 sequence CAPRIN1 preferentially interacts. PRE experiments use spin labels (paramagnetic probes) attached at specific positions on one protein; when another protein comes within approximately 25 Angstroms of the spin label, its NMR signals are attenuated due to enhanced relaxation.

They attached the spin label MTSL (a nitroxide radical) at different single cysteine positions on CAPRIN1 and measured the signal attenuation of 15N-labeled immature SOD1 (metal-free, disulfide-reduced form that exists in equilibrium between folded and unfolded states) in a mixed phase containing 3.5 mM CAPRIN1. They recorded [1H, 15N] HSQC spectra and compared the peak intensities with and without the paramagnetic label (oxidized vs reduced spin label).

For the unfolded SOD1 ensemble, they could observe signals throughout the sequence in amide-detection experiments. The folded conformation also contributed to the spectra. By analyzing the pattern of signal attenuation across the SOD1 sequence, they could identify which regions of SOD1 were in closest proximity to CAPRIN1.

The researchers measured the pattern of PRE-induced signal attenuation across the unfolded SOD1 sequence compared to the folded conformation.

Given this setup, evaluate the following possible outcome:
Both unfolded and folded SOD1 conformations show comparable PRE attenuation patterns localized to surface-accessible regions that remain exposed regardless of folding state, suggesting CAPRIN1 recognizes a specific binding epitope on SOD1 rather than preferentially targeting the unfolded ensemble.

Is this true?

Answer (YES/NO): NO